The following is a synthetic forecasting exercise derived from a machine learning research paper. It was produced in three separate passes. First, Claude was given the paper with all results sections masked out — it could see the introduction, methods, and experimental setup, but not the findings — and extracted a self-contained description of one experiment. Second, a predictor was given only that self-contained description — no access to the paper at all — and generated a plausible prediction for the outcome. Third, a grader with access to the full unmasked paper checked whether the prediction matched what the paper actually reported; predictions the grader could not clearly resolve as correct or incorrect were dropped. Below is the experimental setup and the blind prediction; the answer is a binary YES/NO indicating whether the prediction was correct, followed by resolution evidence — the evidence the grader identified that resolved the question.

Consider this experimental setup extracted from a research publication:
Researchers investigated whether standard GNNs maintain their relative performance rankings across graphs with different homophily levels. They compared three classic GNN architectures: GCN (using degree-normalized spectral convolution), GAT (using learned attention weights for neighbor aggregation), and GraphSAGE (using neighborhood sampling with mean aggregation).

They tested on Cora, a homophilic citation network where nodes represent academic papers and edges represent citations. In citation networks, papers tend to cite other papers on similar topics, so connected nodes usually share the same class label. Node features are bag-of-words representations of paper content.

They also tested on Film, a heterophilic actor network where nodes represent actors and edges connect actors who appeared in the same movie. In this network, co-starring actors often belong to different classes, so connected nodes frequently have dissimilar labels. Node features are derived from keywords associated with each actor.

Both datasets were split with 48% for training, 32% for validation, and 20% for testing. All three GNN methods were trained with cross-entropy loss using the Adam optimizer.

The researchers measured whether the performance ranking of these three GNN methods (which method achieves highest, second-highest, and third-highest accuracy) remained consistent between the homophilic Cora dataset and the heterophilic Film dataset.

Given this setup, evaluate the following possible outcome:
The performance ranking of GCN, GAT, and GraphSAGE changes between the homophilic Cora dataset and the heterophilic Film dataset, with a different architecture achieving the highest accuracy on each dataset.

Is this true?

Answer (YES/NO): YES